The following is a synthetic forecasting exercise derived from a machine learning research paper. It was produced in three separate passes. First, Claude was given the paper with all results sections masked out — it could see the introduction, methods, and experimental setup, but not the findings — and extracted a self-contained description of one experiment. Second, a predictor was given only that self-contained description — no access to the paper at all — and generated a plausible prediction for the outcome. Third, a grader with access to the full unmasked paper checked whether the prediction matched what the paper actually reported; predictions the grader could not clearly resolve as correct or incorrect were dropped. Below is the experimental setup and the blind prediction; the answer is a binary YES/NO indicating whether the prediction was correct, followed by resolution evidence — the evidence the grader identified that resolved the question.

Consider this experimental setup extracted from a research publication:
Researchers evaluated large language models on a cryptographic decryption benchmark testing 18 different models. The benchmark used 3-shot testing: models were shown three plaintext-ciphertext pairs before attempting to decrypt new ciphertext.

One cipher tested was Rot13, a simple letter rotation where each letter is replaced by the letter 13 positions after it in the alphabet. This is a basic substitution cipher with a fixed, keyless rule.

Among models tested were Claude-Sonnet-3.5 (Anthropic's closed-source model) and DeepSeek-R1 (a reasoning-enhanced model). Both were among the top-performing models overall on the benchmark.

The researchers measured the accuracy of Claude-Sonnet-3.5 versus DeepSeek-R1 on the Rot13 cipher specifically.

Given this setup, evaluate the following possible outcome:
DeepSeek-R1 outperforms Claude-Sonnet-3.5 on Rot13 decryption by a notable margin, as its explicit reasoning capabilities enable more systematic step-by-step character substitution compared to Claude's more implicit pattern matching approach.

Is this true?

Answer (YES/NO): NO